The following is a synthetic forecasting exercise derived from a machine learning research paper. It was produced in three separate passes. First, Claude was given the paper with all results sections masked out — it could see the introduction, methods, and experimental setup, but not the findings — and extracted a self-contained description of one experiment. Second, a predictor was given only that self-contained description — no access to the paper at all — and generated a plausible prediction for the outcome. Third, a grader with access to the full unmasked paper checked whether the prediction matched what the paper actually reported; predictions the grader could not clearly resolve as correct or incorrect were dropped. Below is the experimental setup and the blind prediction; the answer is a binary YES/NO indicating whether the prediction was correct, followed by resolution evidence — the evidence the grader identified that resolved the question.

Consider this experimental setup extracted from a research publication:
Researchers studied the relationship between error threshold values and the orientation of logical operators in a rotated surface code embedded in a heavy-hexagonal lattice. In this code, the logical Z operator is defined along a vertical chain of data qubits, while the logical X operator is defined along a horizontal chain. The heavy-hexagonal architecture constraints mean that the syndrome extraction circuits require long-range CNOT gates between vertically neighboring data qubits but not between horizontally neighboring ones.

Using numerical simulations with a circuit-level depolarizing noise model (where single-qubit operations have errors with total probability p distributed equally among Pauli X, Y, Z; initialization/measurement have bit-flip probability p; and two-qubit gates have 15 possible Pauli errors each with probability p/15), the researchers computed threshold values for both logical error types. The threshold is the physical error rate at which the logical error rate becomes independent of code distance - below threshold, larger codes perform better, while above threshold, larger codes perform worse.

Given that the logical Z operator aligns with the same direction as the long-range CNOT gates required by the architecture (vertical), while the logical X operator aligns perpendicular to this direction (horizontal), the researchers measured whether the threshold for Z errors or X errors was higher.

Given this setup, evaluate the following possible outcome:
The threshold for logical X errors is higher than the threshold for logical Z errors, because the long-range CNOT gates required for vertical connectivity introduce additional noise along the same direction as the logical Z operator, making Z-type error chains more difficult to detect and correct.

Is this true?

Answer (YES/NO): YES